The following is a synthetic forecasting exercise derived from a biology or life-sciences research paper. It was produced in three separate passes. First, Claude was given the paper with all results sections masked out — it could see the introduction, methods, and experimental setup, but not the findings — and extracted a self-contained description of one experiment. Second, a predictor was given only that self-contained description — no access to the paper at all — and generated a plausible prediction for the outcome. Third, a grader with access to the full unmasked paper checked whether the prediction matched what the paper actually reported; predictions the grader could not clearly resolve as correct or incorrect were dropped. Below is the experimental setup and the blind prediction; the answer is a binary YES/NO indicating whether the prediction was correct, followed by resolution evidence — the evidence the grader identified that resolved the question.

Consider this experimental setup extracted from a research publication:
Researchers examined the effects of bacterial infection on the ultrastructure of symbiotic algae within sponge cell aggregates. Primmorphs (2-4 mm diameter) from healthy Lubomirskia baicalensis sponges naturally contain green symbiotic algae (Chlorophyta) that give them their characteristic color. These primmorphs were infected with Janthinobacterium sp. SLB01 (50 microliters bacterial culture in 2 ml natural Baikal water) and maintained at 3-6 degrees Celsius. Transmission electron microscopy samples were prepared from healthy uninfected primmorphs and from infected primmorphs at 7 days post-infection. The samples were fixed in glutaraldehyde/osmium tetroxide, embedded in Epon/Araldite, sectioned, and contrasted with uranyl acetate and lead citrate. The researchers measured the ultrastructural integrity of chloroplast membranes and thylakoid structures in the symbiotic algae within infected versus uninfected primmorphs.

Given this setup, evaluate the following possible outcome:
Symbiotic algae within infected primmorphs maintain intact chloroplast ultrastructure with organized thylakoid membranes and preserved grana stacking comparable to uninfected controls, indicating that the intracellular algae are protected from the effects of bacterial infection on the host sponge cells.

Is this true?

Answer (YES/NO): NO